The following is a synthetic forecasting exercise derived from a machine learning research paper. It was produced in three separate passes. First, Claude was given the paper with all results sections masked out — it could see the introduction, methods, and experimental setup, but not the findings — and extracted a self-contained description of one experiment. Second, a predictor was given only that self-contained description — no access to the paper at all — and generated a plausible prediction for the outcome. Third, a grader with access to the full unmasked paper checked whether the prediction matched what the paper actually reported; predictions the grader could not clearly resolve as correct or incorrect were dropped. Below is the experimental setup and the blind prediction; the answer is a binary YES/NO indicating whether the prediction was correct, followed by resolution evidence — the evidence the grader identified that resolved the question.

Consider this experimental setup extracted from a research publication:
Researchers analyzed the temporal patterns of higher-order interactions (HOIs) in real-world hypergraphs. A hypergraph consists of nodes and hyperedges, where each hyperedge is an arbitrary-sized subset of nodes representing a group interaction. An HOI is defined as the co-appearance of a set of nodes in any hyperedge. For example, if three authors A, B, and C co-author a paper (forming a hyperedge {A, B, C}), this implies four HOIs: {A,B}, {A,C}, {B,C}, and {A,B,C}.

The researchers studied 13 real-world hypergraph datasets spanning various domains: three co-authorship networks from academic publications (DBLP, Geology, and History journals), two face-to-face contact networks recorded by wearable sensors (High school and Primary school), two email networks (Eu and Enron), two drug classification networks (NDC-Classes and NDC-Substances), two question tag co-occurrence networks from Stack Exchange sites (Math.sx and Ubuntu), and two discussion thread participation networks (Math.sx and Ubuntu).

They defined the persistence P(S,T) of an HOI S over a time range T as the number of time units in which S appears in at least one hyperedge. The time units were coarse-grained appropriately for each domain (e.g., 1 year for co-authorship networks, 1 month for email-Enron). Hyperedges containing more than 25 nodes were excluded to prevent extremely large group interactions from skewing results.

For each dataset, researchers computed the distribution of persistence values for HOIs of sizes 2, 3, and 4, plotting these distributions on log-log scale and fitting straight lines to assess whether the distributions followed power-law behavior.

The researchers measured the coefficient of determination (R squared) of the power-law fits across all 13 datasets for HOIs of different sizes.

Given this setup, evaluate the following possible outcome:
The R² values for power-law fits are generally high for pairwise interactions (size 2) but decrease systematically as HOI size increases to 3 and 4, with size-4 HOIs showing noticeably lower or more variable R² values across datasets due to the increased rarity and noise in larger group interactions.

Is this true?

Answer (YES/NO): NO